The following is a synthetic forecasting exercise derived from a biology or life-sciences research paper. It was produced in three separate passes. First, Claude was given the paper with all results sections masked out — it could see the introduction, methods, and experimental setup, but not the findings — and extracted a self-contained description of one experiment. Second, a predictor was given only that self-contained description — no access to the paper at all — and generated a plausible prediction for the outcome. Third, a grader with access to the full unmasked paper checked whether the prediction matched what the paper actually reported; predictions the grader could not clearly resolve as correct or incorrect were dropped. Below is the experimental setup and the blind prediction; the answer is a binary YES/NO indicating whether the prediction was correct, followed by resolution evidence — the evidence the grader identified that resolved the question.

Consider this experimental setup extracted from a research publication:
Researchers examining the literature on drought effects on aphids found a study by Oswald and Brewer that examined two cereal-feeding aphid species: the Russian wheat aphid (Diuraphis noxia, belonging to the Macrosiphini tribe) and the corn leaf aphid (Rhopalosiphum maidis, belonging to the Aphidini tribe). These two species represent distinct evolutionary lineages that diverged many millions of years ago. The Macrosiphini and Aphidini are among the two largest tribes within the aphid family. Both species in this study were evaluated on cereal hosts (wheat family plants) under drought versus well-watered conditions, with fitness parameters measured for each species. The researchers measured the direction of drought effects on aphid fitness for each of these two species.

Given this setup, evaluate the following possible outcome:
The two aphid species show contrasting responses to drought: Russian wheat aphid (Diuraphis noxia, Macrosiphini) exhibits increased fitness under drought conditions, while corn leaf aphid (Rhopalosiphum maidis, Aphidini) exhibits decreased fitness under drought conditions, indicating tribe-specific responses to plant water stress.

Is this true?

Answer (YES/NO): YES